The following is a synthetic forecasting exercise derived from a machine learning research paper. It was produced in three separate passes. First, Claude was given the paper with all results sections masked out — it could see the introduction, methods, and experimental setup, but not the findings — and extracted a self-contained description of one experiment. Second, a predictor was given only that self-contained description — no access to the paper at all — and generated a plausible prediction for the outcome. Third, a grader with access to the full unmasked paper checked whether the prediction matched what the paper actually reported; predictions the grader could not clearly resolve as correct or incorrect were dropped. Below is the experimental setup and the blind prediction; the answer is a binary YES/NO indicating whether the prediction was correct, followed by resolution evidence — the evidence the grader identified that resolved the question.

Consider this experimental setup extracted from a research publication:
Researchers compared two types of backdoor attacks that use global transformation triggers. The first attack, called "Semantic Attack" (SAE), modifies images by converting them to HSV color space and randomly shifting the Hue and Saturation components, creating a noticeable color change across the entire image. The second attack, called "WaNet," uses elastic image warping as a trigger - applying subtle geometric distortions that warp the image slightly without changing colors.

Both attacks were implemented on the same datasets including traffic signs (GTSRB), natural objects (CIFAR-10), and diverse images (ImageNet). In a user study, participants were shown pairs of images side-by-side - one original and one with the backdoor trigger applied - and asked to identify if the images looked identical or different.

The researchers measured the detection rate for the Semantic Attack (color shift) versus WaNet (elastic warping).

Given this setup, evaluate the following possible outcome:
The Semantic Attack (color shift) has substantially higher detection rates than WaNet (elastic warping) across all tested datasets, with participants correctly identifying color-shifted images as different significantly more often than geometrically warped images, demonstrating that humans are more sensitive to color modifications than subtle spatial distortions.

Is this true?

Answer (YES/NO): YES